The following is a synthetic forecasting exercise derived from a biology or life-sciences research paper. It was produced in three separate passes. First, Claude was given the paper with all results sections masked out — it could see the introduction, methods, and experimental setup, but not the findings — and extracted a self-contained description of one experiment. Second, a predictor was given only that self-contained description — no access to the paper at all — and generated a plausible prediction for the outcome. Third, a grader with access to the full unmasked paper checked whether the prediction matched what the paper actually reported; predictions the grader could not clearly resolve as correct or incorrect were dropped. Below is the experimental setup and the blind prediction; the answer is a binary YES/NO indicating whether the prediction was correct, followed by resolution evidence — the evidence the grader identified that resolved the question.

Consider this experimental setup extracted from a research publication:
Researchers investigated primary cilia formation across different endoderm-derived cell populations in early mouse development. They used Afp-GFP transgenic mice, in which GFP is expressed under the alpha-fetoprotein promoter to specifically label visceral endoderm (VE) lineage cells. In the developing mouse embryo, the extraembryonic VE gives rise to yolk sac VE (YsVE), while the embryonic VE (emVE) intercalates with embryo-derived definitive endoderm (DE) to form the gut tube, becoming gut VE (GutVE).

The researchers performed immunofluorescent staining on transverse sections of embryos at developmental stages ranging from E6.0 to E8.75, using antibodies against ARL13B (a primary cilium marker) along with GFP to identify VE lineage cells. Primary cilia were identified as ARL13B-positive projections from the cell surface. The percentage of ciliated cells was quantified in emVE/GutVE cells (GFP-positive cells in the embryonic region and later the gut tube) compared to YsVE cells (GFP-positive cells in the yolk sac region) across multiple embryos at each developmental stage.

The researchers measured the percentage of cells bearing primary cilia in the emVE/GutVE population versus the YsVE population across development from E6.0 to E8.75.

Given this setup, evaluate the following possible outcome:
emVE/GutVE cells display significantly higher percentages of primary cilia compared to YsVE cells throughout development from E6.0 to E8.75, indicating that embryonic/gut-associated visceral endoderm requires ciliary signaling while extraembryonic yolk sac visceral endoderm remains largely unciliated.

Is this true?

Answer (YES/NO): NO